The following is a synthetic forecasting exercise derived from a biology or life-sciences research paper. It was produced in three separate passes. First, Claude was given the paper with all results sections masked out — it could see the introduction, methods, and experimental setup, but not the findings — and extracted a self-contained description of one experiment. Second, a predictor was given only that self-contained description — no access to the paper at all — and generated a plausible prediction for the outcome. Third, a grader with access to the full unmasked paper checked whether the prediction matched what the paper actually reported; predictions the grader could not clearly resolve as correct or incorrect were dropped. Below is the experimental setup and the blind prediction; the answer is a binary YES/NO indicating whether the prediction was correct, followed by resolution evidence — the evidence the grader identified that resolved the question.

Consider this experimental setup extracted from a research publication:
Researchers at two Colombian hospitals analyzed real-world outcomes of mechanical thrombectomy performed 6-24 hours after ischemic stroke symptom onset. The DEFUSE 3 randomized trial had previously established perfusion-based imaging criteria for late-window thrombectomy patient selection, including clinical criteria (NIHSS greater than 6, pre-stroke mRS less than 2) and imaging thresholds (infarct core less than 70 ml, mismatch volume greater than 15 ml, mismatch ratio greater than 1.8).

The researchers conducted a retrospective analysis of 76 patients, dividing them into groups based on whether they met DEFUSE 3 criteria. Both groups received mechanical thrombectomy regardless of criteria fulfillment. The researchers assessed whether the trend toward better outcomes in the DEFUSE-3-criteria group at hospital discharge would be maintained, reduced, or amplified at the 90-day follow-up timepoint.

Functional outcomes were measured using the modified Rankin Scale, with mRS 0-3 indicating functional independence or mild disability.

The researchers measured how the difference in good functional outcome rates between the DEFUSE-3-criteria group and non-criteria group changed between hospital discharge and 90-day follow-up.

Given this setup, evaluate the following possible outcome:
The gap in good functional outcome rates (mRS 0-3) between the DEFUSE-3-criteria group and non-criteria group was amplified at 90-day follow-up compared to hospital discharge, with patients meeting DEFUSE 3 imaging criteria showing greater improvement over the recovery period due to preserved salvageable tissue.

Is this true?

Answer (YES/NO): NO